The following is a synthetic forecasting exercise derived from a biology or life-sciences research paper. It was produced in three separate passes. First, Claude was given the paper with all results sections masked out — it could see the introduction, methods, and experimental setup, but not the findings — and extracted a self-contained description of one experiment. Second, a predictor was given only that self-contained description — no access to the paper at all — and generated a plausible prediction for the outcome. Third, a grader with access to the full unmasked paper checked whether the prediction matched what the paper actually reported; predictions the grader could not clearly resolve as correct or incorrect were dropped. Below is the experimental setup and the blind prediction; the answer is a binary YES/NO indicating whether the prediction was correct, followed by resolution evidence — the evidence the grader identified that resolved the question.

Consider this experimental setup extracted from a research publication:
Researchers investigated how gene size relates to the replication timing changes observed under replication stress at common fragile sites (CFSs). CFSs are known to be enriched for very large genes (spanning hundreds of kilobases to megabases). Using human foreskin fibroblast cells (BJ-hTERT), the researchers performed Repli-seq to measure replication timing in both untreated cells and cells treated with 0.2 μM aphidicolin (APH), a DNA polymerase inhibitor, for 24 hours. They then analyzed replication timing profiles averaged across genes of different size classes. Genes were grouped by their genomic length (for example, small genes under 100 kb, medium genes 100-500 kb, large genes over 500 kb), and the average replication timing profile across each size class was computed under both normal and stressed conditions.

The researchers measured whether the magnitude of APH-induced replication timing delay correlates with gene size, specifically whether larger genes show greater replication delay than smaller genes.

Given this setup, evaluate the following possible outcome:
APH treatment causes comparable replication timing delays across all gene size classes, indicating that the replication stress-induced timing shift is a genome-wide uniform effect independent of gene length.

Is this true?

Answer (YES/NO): NO